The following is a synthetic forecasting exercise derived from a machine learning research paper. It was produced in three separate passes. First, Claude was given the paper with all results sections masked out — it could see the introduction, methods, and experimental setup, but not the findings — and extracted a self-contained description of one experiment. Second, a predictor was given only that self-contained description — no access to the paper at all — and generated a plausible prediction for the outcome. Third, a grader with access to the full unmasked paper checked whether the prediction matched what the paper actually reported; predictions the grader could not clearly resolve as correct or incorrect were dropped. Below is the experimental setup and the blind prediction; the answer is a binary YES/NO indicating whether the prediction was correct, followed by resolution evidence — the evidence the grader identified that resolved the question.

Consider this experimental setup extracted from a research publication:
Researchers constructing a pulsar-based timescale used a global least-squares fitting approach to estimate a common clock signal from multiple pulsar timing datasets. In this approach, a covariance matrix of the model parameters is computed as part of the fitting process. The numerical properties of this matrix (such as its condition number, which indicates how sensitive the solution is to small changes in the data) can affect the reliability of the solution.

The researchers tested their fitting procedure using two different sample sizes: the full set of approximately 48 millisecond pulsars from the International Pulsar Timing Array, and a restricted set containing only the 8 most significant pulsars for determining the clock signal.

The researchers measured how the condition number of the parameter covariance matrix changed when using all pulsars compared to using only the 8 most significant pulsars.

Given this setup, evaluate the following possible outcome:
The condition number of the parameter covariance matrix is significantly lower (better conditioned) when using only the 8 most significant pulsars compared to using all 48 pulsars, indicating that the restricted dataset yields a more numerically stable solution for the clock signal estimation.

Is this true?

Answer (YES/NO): YES